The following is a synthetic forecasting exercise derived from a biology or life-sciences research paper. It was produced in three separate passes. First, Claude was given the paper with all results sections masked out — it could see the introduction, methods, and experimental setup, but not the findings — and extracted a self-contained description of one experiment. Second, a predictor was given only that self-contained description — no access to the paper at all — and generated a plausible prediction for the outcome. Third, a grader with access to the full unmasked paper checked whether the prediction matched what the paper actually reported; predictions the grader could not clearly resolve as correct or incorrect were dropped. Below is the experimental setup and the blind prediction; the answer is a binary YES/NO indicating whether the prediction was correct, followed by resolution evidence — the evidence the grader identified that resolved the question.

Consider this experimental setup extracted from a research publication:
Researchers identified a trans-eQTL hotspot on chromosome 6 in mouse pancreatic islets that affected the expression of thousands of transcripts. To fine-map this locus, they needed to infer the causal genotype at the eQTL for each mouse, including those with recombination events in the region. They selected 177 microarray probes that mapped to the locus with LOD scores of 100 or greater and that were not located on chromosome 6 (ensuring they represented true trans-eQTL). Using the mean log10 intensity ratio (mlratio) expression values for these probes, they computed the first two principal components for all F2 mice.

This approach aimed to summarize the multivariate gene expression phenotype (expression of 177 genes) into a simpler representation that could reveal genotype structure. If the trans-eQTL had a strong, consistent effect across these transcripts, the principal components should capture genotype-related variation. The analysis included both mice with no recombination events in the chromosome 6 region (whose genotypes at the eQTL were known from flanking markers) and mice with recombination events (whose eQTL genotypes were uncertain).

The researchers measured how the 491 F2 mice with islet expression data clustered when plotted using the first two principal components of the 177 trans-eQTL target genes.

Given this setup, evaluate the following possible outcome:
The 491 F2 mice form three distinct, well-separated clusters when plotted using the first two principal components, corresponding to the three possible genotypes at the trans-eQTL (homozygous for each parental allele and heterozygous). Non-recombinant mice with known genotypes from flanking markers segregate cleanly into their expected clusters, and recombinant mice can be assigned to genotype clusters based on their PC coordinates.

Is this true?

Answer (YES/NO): YES